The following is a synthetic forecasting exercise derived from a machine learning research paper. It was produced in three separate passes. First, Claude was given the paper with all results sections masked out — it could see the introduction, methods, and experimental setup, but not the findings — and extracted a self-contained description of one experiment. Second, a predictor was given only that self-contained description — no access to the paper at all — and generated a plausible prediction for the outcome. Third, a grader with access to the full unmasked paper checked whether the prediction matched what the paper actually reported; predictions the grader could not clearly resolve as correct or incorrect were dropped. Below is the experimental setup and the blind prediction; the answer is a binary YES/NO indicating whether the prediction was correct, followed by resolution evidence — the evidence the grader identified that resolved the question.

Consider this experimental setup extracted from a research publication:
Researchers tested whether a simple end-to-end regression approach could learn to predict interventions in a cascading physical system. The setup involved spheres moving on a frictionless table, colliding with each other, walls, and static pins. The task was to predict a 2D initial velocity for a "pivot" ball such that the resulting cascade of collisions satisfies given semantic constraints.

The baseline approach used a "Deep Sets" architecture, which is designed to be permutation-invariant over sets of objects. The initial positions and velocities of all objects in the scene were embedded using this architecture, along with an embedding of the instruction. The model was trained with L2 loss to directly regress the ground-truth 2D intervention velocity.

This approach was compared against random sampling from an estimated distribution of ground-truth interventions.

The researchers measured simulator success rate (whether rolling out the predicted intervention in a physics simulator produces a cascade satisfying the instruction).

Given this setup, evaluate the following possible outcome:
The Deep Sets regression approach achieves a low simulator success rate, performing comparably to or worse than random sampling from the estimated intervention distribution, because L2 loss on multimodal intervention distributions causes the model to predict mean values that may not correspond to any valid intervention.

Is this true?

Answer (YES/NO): YES